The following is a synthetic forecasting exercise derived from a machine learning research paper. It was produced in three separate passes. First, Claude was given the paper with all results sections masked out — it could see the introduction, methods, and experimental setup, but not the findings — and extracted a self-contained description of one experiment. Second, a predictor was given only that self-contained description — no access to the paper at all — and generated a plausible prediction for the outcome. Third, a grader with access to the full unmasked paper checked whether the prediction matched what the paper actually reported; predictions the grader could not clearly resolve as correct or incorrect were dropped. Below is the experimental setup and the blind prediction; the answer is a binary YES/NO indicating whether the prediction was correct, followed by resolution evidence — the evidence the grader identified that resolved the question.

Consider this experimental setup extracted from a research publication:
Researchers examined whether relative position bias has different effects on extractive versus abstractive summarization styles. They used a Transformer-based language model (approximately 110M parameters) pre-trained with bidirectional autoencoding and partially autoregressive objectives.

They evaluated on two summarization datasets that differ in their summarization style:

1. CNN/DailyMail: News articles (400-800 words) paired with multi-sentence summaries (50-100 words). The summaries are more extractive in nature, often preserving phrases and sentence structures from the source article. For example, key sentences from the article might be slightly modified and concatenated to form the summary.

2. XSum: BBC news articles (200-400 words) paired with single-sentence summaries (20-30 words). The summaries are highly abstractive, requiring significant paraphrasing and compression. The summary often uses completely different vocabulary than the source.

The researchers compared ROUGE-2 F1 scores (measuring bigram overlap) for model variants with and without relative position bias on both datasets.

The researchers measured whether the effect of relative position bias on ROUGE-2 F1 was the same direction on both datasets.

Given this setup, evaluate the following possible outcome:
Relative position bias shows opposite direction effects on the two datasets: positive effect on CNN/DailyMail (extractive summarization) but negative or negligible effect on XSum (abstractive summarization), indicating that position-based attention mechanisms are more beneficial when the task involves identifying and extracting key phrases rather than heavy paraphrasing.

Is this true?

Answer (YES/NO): NO